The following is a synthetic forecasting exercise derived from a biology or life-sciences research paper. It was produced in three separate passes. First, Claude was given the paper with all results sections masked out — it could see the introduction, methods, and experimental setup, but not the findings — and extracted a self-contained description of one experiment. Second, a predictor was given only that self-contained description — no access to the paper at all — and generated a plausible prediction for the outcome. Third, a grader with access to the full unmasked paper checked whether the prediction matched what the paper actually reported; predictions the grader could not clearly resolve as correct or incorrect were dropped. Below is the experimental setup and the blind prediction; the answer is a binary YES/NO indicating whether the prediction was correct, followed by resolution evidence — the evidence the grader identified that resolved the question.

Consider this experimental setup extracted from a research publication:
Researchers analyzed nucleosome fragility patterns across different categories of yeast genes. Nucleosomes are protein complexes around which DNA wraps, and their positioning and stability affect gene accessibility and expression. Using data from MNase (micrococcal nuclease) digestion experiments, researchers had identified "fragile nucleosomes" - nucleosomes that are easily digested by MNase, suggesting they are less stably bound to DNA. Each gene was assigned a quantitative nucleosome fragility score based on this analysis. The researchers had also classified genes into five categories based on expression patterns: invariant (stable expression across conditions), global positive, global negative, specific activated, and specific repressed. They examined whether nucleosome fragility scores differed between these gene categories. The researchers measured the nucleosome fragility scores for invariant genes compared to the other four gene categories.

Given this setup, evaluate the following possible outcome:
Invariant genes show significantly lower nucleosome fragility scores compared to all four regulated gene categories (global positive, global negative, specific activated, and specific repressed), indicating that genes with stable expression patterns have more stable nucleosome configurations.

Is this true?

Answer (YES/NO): NO